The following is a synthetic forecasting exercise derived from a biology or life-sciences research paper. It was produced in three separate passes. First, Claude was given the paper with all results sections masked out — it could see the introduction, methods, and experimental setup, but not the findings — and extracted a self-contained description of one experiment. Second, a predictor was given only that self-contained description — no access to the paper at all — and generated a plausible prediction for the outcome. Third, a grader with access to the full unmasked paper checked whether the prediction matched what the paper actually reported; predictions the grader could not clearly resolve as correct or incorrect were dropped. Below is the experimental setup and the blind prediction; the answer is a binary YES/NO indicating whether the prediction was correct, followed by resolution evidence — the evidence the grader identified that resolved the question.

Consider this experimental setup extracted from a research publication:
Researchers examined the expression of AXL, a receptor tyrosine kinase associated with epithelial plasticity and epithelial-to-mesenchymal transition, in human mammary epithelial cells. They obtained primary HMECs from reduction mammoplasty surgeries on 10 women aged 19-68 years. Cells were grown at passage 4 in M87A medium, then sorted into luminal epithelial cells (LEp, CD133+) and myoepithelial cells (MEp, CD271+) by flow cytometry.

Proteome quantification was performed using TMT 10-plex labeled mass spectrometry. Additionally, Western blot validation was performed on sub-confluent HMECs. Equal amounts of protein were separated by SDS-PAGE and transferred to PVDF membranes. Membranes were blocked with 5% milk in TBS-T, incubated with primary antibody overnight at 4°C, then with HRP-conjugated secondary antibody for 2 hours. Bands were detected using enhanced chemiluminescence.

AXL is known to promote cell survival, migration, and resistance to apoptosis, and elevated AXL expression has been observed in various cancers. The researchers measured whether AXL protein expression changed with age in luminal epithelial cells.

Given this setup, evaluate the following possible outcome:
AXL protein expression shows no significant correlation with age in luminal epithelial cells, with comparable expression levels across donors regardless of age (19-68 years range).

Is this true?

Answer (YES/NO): NO